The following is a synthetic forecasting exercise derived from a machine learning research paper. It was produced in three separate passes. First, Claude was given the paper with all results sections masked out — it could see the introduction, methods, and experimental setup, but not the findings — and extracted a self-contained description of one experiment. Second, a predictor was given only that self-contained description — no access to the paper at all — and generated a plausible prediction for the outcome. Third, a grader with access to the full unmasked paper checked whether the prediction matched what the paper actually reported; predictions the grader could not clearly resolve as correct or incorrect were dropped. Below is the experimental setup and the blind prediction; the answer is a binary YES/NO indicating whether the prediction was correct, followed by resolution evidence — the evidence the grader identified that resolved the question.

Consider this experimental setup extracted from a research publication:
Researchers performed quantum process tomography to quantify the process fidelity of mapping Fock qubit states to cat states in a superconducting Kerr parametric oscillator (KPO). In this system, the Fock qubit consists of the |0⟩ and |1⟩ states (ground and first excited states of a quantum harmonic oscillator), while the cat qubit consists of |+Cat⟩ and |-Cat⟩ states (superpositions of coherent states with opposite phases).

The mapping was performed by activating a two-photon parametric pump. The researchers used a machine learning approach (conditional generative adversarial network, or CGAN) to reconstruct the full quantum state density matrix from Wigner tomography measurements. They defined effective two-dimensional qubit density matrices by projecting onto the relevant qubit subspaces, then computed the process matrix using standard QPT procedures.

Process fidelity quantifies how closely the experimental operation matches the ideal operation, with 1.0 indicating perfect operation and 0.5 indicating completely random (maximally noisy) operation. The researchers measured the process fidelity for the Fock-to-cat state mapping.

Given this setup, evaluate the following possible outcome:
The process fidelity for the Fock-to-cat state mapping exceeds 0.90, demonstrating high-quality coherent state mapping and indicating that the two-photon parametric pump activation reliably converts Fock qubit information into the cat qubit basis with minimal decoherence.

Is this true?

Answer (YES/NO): NO